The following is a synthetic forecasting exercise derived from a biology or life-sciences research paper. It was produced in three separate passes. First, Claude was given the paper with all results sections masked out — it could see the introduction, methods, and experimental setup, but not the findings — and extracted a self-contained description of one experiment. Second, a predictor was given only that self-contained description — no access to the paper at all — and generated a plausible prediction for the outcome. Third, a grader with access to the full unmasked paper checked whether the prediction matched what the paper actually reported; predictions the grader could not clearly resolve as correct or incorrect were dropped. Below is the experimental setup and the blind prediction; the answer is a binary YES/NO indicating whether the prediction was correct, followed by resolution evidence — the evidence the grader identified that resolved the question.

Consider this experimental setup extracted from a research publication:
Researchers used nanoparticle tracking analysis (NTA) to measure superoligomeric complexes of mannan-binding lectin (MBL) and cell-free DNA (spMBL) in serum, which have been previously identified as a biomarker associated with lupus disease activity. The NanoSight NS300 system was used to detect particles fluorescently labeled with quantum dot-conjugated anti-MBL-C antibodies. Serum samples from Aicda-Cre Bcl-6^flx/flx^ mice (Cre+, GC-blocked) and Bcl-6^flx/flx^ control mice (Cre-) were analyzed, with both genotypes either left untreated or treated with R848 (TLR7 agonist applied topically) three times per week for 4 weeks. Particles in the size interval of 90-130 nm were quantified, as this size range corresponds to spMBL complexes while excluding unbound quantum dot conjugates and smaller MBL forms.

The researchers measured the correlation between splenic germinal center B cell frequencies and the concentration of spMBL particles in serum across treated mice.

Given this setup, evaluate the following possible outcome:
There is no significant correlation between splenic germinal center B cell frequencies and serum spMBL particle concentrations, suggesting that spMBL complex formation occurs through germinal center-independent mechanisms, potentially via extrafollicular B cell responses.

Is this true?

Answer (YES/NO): NO